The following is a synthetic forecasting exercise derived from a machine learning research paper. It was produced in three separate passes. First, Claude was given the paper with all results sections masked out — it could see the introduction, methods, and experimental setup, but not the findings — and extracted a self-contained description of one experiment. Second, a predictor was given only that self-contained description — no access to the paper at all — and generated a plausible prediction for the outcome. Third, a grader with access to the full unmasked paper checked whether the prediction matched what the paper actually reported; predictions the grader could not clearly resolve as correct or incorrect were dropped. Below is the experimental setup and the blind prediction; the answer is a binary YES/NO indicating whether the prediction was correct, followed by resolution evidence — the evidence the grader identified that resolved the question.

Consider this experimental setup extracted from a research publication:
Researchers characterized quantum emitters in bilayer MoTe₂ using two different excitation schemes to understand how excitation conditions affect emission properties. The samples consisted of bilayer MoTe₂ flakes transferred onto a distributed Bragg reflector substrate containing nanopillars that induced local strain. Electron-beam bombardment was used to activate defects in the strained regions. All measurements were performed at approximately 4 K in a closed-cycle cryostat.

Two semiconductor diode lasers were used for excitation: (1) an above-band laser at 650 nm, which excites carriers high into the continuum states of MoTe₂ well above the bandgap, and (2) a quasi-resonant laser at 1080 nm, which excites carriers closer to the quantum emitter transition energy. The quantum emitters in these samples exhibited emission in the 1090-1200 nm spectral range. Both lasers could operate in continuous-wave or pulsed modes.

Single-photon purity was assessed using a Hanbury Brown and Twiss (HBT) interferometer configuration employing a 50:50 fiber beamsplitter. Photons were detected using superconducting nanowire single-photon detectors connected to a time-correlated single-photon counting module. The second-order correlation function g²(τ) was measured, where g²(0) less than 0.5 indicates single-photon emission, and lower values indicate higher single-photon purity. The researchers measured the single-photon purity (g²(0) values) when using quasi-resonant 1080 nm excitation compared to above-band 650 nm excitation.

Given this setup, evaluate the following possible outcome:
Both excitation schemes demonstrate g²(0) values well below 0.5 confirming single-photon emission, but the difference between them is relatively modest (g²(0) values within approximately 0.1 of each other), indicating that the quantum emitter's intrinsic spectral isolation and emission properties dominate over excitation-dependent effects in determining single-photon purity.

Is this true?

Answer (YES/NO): NO